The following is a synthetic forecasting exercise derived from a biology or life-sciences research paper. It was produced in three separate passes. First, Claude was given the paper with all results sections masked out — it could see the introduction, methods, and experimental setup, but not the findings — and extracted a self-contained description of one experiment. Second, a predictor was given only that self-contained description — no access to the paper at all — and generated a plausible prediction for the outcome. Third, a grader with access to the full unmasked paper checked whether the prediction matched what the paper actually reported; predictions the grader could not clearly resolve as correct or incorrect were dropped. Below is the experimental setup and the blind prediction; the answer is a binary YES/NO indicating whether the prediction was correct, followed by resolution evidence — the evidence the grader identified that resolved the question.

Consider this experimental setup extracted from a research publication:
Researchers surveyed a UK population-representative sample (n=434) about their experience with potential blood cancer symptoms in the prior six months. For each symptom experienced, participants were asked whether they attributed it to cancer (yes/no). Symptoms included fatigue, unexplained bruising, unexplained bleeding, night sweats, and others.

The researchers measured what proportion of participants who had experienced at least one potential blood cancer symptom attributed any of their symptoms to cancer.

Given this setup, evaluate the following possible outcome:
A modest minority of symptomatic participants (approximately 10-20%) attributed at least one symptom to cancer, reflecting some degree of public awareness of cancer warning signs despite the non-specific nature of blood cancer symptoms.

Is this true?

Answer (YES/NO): NO